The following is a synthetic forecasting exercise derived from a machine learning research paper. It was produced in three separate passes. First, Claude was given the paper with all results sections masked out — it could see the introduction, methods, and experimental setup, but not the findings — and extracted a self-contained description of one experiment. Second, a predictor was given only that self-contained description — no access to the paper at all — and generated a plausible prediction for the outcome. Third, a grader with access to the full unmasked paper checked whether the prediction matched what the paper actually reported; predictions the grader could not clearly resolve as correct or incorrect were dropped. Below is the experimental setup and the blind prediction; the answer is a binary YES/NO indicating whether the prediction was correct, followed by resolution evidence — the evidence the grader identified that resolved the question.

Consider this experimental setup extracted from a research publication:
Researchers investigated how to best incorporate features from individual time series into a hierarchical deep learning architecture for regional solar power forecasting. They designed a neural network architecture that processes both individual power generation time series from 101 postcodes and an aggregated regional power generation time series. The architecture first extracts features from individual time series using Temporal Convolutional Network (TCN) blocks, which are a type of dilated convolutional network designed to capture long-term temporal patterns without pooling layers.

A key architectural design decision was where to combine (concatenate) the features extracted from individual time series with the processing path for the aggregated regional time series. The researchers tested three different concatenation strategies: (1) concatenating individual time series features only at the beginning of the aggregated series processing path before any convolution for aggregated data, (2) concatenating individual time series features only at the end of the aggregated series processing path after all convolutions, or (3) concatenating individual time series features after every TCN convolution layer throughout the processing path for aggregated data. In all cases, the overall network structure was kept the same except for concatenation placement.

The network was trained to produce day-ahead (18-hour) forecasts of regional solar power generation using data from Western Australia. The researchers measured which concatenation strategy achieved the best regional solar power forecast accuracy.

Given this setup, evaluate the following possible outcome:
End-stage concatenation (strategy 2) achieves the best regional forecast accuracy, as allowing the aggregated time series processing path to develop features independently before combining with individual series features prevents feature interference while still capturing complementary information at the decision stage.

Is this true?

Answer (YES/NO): NO